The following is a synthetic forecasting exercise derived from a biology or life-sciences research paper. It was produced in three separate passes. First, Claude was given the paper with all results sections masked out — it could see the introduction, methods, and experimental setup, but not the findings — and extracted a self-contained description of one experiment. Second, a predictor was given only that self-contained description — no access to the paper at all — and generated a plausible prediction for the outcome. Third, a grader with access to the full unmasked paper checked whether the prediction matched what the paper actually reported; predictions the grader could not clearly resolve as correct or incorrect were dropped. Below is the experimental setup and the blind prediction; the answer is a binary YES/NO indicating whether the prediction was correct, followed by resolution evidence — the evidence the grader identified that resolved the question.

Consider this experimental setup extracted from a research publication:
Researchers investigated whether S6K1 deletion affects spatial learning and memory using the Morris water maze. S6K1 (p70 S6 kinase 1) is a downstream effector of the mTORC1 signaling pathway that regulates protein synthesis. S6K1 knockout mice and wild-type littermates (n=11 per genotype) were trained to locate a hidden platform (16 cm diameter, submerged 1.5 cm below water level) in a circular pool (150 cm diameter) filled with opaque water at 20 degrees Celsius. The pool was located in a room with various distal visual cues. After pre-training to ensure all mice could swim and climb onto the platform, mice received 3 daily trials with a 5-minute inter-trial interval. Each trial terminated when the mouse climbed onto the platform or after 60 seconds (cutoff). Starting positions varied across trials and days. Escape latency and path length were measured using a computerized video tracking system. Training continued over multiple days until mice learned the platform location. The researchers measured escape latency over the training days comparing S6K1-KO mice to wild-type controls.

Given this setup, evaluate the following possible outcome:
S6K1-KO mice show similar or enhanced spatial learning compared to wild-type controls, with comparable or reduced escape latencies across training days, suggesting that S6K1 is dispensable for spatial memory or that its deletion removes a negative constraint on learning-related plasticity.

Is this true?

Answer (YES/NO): YES